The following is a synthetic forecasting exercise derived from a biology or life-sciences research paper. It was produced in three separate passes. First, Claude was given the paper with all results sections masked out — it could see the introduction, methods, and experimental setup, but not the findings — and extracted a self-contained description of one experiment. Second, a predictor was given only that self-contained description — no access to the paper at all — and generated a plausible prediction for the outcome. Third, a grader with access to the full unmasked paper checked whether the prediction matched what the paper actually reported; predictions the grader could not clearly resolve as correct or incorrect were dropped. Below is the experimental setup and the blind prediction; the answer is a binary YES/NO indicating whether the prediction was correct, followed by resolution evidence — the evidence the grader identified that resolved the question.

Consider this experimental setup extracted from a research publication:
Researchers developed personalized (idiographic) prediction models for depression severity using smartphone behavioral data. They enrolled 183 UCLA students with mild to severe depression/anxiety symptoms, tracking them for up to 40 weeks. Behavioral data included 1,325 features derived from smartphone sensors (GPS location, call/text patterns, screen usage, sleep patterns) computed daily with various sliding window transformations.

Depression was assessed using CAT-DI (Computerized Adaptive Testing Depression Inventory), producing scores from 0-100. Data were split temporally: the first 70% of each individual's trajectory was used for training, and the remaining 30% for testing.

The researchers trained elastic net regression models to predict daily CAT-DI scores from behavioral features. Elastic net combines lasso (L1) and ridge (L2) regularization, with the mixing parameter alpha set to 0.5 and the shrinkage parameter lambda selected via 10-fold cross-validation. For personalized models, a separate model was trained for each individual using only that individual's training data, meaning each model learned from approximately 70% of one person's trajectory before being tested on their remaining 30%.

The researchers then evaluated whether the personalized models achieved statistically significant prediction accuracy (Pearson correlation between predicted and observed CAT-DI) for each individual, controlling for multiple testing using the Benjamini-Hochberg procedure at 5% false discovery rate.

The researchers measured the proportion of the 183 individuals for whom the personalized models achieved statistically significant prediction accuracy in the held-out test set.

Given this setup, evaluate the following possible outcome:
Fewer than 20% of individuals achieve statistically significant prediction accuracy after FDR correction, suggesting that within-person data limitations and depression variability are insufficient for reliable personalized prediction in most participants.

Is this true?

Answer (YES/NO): NO